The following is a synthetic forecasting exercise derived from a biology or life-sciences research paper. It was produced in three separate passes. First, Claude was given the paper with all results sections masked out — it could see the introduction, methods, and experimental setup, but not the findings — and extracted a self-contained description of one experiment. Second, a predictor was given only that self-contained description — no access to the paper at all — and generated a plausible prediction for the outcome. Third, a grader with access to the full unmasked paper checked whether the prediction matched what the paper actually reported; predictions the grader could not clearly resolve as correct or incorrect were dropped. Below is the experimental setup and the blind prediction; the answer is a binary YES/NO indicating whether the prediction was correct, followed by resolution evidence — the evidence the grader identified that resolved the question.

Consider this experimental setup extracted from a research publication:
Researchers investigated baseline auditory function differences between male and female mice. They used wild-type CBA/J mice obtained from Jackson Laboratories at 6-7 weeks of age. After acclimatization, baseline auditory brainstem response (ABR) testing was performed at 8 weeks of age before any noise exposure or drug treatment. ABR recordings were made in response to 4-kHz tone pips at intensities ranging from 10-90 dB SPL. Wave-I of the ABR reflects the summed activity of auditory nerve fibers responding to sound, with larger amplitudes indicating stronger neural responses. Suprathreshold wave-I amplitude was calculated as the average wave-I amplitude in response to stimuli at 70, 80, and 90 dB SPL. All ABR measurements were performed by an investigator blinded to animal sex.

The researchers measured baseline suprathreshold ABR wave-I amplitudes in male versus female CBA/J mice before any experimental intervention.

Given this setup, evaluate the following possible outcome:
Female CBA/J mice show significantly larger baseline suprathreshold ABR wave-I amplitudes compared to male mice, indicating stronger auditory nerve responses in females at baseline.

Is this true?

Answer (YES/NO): YES